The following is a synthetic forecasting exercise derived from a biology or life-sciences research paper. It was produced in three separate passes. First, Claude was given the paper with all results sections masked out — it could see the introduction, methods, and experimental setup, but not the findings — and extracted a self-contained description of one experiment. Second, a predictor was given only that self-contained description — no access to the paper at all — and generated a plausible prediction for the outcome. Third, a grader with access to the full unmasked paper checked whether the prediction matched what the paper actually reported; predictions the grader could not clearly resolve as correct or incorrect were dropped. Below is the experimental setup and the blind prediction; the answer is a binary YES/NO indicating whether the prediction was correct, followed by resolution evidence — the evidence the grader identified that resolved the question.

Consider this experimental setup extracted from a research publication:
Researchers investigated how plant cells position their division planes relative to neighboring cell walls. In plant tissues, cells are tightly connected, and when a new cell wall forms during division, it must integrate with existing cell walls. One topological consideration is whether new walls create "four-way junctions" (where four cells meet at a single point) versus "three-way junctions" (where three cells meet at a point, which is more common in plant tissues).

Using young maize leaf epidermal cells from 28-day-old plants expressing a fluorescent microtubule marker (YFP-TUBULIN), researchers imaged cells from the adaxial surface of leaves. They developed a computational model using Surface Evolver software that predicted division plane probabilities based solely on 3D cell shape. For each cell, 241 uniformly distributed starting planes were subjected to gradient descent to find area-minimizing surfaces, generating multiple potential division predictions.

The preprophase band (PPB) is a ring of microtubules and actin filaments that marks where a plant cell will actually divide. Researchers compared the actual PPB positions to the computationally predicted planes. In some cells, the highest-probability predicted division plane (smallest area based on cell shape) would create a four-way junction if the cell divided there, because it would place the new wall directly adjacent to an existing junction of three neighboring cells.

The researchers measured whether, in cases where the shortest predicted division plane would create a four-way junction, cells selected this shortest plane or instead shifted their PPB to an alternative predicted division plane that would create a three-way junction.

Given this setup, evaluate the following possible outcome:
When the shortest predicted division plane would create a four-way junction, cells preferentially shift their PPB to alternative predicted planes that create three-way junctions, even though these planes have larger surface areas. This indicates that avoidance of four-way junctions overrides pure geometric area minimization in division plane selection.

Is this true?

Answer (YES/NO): YES